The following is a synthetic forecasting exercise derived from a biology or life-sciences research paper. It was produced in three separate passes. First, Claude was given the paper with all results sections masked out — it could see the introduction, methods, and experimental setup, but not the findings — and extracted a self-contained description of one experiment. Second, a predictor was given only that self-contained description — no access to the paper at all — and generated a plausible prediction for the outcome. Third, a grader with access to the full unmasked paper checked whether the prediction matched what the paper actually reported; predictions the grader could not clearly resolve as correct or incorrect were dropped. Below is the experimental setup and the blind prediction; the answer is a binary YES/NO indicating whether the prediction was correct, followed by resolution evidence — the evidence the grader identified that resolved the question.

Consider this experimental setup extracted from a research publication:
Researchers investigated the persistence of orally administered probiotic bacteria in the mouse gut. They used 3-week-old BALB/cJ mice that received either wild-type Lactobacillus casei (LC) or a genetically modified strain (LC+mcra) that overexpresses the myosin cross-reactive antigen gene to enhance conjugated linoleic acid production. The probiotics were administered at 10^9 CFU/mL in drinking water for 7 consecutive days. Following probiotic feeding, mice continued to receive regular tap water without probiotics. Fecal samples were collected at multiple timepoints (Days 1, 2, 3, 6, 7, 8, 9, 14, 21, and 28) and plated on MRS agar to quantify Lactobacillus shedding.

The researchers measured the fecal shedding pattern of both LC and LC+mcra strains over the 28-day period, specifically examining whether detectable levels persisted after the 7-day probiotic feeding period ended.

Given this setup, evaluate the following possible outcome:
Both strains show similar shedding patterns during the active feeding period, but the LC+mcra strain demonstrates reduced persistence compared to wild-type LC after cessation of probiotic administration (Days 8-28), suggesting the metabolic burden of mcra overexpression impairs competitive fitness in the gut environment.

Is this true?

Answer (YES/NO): NO